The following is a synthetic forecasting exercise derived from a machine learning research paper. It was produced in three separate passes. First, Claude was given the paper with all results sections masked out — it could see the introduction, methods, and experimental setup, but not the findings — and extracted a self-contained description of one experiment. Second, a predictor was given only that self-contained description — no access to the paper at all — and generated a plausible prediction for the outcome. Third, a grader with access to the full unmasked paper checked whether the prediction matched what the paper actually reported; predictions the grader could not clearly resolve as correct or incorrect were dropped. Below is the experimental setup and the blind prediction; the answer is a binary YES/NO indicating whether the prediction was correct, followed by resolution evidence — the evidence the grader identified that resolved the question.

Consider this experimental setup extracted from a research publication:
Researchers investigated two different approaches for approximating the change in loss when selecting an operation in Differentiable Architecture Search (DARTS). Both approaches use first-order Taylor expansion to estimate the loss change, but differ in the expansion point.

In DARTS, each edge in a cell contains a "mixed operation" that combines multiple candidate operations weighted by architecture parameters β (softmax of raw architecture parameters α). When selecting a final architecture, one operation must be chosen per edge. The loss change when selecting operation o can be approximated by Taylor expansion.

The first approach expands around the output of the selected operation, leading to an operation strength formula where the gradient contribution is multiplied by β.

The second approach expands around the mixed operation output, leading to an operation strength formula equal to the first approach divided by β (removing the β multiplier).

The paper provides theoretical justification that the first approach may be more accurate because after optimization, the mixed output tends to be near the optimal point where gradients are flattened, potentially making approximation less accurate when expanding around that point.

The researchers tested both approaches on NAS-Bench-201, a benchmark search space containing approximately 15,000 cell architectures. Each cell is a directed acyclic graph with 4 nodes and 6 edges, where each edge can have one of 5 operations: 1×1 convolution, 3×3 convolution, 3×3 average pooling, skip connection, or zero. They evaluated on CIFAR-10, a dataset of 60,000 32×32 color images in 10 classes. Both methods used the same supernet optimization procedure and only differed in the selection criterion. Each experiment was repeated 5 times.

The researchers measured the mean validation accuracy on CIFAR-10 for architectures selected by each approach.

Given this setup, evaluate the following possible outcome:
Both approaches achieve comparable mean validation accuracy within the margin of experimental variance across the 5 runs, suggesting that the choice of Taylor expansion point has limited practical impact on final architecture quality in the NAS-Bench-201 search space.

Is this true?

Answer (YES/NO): NO